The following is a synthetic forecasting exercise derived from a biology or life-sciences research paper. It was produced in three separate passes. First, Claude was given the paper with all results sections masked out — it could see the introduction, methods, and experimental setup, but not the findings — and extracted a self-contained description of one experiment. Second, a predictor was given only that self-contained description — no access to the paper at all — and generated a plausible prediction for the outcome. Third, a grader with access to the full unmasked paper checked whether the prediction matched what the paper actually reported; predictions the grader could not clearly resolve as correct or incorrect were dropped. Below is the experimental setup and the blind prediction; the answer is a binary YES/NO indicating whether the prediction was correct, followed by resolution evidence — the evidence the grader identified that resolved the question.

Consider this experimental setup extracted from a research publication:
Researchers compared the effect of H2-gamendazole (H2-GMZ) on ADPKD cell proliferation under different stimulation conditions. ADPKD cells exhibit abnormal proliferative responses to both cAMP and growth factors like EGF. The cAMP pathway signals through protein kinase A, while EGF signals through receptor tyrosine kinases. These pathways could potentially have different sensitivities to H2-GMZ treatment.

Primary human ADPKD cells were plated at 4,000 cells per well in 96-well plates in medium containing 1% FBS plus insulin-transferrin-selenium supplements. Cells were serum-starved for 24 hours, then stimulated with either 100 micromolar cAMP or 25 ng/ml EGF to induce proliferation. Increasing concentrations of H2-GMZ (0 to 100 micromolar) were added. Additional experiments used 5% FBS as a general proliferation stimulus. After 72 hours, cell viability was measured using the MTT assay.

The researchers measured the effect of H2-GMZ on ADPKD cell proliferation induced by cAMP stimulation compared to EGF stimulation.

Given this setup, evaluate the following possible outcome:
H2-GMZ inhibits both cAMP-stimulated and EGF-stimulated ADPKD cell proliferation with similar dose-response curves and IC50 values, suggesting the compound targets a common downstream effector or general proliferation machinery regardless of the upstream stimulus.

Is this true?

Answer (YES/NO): YES